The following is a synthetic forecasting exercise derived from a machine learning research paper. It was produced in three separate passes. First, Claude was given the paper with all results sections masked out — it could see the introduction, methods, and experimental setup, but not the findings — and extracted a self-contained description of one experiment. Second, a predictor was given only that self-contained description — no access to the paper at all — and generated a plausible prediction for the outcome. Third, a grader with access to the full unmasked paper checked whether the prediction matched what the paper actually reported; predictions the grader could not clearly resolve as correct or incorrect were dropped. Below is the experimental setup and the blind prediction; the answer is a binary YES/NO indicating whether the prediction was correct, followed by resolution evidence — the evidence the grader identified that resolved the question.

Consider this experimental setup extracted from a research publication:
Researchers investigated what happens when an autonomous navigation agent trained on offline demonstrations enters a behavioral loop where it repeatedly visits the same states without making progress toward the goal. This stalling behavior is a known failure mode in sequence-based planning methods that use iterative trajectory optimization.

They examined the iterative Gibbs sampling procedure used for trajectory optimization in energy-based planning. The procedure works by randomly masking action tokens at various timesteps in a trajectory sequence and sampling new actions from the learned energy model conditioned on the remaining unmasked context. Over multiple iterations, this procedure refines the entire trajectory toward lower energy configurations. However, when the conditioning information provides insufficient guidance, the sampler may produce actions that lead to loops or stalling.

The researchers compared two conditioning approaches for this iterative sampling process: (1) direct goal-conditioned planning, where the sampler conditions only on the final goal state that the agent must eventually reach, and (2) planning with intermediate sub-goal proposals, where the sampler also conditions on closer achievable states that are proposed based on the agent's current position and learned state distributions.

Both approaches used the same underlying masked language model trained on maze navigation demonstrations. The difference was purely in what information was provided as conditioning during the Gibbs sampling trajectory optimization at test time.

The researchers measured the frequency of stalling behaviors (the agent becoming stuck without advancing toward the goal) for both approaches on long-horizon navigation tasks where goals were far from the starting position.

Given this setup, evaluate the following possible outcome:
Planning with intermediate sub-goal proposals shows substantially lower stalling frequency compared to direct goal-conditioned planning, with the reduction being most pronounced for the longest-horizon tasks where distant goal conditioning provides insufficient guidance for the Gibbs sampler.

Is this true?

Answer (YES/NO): YES